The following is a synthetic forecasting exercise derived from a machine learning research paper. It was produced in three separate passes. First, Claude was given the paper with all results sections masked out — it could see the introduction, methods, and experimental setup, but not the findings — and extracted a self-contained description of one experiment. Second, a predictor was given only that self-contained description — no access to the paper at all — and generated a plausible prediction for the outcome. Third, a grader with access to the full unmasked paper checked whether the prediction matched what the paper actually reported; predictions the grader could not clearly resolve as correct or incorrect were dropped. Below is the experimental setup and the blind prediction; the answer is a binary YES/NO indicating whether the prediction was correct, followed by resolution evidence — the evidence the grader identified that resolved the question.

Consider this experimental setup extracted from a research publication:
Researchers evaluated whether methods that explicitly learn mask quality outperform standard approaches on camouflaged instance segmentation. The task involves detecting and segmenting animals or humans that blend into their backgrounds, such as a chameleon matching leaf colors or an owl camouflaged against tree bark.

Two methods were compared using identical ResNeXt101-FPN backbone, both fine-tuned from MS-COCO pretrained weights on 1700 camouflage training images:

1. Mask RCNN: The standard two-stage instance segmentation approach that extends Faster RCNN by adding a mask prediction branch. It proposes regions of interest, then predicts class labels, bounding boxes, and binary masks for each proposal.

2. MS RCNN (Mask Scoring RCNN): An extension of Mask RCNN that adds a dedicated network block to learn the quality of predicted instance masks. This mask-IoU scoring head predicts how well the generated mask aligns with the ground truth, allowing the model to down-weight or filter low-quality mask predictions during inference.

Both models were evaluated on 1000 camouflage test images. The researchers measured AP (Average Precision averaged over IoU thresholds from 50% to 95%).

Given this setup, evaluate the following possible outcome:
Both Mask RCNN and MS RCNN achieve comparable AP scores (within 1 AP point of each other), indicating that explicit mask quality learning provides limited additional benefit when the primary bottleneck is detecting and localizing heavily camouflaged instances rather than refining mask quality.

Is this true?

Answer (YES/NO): YES